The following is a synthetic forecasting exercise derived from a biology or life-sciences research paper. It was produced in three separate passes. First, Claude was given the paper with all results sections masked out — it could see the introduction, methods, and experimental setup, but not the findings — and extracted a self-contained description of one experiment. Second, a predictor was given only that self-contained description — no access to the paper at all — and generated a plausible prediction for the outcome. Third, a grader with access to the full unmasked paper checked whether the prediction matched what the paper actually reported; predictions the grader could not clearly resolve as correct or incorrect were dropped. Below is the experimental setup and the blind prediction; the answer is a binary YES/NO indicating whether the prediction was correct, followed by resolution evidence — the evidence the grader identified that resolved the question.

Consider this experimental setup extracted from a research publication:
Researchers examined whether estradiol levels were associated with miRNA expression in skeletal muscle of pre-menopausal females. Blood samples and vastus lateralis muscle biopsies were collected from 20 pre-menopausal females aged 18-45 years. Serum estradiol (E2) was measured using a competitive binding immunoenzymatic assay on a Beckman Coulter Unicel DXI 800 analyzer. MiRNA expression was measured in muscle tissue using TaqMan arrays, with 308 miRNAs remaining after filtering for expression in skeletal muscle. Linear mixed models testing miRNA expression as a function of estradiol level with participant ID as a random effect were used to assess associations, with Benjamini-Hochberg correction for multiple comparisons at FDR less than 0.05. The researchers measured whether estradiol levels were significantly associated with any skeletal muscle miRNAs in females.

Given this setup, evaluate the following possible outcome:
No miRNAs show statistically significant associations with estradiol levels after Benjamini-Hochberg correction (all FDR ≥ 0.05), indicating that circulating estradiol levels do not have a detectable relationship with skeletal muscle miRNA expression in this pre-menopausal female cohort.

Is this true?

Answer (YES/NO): NO